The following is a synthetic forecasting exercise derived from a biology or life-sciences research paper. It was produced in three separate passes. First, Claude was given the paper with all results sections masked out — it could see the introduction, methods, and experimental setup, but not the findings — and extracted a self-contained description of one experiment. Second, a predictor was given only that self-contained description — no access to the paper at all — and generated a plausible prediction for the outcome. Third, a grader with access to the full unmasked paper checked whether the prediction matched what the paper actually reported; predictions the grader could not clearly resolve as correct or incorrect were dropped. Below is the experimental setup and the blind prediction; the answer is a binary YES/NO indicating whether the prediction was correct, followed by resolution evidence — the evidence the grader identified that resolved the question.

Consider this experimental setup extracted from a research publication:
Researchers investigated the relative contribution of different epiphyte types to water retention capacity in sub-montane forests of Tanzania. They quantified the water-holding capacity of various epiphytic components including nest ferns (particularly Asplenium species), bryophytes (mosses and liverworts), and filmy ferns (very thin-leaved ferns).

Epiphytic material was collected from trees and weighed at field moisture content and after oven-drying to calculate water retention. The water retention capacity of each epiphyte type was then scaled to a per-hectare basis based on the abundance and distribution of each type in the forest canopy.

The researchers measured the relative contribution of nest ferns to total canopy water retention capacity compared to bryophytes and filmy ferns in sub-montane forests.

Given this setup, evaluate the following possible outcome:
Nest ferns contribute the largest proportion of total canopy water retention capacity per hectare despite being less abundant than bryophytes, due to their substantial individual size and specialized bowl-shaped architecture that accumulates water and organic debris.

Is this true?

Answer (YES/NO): NO